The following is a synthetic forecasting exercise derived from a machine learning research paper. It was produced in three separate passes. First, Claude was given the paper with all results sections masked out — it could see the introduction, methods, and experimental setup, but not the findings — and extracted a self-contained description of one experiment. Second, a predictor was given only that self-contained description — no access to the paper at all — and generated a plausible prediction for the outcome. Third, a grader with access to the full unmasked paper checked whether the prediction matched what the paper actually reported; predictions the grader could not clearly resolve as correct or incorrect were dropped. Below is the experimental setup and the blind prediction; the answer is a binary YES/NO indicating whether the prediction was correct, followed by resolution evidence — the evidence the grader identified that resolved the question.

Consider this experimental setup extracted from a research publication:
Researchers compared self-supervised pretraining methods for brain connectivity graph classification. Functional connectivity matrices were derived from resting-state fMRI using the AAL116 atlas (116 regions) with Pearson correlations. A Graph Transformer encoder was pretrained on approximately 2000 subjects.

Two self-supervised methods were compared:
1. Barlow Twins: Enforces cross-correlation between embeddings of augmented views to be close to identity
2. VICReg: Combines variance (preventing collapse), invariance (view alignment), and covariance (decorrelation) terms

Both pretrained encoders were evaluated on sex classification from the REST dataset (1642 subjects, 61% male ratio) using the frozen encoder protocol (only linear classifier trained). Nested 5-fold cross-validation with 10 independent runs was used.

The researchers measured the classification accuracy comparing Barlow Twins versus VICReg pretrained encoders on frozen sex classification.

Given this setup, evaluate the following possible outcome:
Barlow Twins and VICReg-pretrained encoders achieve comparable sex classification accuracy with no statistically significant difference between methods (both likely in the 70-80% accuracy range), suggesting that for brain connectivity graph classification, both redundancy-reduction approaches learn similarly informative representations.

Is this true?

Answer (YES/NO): NO